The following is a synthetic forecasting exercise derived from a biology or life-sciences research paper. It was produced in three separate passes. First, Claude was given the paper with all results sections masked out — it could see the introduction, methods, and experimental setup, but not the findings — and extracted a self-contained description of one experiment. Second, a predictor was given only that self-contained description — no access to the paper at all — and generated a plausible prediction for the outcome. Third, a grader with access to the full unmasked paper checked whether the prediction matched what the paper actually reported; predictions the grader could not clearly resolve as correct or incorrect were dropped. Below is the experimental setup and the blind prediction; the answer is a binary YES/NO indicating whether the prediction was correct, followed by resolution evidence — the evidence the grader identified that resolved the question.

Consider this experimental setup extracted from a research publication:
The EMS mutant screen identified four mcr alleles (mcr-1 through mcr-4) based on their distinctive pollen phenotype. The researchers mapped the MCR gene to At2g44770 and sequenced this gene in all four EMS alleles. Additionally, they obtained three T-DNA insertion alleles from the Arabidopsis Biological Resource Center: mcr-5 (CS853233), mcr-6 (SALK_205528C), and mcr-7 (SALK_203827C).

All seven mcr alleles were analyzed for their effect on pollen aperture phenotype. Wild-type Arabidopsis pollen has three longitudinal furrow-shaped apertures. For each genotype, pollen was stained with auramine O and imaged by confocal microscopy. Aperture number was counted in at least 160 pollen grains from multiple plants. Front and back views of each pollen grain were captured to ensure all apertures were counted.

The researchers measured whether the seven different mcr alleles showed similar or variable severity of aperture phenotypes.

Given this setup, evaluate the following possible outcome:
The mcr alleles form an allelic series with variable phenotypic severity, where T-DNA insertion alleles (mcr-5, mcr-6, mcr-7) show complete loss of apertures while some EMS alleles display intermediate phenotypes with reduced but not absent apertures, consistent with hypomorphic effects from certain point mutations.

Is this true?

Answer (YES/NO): NO